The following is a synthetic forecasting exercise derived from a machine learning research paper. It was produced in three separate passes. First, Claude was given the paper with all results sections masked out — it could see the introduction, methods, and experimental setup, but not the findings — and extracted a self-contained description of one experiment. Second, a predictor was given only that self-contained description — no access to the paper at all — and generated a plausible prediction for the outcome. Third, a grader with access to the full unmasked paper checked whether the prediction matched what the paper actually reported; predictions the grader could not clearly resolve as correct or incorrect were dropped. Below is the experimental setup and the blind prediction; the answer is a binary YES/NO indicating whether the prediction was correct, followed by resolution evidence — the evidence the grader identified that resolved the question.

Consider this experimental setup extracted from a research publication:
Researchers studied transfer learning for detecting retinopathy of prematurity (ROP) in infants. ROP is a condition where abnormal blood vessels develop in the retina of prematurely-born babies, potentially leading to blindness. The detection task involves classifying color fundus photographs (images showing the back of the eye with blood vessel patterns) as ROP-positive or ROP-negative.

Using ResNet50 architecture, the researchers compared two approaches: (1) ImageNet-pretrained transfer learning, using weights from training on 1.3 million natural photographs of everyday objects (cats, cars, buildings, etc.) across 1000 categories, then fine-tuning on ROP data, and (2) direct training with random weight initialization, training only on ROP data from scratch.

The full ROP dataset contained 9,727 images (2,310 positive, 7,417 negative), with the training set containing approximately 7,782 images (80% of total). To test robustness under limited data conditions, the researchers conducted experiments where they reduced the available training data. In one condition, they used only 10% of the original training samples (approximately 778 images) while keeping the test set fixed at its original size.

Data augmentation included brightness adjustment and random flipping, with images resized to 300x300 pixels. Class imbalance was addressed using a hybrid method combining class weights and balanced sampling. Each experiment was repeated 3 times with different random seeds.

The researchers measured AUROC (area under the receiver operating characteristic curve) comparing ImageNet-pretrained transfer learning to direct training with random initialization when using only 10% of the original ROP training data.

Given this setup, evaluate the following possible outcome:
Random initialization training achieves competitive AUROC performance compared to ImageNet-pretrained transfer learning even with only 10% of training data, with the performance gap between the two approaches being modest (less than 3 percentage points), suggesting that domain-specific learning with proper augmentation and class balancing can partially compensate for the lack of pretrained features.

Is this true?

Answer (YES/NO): NO